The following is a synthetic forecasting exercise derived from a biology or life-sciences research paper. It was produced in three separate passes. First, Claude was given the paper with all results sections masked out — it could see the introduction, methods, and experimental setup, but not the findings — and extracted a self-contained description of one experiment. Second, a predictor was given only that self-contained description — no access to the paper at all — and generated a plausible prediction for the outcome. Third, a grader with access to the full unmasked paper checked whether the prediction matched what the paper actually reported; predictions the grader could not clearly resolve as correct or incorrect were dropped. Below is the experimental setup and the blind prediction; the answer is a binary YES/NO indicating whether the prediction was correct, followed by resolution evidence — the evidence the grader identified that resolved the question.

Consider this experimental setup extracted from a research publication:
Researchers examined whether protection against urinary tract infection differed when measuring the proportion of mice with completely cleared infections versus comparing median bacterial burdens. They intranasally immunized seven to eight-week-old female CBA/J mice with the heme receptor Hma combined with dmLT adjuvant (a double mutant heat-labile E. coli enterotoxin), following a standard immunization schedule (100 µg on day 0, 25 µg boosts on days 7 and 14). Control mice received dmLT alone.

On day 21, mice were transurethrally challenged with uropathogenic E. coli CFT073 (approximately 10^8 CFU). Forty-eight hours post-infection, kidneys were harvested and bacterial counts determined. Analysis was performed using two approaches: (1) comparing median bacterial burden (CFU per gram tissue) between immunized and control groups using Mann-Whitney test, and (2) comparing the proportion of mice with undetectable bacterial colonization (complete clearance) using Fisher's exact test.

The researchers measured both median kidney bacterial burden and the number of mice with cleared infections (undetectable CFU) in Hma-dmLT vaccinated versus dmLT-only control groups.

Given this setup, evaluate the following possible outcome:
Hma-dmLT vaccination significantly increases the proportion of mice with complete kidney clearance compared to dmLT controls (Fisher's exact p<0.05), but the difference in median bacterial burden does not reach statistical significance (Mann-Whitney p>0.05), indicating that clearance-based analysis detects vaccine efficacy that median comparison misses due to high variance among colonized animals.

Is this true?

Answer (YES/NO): NO